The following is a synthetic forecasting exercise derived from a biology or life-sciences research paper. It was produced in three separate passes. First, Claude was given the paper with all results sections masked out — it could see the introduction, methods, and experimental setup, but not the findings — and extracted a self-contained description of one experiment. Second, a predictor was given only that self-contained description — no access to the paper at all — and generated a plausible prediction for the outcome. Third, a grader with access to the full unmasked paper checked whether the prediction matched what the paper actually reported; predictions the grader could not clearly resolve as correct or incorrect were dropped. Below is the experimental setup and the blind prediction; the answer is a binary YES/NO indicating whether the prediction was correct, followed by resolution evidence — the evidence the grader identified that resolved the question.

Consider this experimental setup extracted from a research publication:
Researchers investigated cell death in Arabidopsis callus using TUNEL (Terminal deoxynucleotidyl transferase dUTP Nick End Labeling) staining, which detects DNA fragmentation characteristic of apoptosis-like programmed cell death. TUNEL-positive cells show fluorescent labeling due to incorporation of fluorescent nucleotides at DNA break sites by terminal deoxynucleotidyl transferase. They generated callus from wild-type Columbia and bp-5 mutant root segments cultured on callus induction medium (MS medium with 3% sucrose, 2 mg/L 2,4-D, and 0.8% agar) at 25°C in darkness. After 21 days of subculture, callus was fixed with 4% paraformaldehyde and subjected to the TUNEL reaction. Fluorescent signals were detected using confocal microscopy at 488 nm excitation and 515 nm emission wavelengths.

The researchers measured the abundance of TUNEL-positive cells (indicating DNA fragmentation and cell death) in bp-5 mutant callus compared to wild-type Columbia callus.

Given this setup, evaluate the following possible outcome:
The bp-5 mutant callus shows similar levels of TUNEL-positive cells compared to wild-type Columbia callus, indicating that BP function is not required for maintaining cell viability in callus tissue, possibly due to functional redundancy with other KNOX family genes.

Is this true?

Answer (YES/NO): YES